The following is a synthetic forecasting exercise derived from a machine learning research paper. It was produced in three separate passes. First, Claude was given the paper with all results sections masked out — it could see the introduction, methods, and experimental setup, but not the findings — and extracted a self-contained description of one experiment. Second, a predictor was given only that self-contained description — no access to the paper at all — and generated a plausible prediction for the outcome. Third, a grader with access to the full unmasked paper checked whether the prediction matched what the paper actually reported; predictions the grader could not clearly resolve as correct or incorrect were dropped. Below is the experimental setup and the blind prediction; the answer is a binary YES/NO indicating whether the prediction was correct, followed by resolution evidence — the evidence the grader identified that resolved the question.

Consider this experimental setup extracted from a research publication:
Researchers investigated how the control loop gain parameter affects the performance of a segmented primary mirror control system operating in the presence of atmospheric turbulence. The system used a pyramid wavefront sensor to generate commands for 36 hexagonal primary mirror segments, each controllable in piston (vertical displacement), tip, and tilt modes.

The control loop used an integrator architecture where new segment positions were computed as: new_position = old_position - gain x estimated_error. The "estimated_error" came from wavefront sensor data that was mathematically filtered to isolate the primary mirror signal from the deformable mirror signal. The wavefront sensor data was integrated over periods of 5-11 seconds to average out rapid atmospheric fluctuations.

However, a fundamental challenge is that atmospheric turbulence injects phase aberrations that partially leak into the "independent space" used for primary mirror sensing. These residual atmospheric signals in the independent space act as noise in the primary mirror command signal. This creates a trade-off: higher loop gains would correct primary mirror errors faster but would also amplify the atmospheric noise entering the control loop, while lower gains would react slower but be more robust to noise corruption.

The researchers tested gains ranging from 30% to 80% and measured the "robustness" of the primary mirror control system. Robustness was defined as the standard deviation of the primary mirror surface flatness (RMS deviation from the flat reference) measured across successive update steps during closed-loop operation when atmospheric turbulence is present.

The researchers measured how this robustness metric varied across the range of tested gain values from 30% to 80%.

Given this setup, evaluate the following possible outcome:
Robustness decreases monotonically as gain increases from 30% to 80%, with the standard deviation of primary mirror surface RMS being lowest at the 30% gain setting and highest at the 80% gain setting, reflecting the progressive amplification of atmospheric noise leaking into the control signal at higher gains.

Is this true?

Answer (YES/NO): YES